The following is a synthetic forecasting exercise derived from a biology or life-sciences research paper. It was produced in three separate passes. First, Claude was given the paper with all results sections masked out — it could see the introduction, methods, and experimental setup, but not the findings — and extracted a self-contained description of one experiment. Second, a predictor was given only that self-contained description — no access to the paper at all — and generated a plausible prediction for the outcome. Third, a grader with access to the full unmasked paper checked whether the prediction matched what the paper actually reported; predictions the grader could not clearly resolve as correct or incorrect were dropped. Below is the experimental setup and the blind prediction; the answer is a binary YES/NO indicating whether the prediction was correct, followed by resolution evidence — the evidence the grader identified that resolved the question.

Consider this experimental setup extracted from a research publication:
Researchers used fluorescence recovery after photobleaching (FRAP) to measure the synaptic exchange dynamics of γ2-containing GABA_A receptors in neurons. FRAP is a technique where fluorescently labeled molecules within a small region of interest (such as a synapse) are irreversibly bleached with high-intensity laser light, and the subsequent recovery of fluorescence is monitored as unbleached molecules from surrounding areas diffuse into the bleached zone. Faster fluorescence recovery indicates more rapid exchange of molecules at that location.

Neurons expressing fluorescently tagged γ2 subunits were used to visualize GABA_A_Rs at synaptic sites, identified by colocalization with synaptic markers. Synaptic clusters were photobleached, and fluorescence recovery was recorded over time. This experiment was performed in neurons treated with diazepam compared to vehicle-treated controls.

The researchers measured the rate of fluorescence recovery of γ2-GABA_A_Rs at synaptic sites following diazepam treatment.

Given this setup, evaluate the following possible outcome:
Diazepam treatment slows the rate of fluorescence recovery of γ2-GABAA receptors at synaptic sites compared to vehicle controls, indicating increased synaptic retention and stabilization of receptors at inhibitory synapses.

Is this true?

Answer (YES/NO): NO